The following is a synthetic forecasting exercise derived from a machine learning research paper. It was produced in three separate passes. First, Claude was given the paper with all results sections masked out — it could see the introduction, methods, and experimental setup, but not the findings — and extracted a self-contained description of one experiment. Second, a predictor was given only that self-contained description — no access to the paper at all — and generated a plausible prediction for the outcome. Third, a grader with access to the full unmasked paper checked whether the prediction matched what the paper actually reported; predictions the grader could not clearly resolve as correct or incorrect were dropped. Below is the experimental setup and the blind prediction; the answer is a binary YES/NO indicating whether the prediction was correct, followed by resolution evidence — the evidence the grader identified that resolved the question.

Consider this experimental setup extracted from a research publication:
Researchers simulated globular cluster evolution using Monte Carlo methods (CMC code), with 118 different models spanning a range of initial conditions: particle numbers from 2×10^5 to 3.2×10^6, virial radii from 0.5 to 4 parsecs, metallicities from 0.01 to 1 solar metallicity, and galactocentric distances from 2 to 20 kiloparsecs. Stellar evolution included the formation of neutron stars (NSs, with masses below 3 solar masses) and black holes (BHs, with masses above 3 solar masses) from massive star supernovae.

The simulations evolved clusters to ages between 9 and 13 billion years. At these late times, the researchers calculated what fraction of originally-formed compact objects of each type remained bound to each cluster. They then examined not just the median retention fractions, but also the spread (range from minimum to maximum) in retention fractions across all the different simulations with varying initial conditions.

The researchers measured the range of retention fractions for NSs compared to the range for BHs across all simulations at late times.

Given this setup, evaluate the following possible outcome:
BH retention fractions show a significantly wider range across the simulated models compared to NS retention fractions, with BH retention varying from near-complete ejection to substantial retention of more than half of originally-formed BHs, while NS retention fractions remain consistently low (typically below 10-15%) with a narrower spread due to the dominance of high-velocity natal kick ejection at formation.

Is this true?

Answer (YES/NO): NO